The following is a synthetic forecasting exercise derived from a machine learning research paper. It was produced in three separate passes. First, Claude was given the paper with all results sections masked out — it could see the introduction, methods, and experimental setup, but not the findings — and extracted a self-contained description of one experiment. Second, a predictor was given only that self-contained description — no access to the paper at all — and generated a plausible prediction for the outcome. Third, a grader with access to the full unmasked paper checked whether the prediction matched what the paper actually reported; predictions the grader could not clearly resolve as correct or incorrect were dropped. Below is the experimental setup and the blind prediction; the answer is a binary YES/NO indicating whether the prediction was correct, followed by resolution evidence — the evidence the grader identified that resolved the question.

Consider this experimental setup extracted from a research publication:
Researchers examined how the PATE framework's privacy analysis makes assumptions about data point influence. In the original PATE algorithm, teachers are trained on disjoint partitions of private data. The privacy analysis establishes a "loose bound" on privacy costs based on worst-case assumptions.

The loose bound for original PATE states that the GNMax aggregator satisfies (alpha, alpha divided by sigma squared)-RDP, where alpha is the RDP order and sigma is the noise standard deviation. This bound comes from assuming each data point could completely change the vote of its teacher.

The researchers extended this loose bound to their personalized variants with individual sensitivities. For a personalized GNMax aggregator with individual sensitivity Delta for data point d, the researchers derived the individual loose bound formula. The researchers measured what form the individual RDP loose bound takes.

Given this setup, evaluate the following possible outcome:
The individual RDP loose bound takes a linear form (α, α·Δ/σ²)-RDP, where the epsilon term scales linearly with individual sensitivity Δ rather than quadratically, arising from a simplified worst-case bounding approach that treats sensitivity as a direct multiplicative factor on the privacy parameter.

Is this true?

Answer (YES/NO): NO